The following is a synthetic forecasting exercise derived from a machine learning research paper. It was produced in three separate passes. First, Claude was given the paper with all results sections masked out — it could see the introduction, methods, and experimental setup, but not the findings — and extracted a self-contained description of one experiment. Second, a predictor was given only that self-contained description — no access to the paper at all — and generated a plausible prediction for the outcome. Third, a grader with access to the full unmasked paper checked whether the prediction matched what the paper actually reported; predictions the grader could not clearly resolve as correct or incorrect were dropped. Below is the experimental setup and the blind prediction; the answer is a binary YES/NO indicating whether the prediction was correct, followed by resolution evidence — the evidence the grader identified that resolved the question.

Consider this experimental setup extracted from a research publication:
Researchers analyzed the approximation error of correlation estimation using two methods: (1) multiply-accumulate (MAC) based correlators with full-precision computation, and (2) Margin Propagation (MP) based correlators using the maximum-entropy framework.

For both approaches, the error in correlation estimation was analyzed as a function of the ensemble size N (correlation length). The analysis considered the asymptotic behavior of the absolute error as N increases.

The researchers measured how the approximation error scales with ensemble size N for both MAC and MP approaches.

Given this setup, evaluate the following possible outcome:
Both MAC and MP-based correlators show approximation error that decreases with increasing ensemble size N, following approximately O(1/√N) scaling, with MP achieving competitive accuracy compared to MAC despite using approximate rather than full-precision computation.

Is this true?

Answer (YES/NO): YES